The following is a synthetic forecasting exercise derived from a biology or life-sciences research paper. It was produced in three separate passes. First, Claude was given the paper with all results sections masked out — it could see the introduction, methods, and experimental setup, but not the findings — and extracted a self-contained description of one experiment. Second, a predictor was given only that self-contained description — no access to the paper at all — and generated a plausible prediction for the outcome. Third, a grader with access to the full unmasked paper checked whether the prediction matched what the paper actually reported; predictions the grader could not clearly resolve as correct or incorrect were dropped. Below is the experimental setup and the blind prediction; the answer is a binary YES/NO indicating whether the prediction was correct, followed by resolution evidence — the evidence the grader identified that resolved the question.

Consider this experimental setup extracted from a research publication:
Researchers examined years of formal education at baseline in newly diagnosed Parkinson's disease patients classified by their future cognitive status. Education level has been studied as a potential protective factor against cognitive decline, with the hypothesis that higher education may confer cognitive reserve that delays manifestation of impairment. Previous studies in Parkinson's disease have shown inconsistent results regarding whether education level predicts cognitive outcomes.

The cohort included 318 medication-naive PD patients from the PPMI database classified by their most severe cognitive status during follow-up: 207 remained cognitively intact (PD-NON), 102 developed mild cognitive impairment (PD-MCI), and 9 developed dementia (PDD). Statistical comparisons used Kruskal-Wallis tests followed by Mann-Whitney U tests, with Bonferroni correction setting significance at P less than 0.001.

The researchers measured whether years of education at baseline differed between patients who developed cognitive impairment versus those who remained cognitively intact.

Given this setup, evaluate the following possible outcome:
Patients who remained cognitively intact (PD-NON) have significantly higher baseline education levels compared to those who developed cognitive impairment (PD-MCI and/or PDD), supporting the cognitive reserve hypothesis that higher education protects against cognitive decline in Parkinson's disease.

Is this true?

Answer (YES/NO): NO